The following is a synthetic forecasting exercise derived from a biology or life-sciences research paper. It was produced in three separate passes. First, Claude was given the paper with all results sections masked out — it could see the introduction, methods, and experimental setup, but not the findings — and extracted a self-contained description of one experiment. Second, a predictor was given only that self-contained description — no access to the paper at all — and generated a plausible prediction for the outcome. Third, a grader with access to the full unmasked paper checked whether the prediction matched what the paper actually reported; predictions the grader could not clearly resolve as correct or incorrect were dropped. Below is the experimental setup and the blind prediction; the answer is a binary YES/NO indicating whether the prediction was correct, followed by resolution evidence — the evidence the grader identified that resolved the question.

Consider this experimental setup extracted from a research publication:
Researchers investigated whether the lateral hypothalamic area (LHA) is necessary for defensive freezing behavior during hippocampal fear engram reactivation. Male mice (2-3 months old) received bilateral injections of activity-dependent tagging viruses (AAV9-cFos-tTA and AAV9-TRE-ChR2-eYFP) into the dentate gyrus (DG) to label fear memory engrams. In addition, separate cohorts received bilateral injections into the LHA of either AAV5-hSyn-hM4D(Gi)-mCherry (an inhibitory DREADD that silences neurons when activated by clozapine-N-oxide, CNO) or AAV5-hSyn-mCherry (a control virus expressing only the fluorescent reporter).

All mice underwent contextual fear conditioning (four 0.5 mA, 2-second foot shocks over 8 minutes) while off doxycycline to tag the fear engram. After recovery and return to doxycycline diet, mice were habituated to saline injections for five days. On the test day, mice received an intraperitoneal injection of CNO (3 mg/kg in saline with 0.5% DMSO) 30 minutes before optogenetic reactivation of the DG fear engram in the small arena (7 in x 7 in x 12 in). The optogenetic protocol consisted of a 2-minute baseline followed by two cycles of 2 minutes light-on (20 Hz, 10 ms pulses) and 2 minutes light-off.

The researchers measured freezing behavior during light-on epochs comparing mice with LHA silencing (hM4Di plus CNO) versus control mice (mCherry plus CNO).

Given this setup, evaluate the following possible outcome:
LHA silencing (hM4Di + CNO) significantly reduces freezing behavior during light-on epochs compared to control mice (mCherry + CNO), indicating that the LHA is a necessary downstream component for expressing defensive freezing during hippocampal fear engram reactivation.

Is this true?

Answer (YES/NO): NO